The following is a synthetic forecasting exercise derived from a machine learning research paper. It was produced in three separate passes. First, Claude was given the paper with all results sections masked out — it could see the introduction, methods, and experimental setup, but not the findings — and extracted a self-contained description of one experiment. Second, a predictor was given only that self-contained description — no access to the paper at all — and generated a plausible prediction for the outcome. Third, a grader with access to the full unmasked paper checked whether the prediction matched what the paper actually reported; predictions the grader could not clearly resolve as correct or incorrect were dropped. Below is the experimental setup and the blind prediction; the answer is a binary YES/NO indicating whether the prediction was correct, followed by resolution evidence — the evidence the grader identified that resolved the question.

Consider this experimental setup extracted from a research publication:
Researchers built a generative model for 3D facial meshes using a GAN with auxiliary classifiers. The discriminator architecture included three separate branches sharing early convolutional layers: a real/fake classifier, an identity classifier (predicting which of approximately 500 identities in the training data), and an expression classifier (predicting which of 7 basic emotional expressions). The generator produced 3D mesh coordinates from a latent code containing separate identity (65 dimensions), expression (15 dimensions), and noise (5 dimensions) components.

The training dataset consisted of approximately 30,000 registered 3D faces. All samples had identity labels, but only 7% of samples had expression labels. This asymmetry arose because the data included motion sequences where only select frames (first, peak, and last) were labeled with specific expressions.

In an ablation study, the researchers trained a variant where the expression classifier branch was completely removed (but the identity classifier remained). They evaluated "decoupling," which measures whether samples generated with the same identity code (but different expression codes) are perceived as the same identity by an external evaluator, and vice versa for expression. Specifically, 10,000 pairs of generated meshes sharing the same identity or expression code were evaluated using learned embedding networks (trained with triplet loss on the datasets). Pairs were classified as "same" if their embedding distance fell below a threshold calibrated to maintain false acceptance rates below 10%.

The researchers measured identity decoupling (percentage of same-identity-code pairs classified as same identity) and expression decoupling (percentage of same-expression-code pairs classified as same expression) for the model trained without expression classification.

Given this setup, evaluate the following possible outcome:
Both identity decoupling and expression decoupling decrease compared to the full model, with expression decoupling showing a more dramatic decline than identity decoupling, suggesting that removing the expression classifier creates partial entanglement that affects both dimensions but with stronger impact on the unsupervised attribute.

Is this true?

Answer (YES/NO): NO